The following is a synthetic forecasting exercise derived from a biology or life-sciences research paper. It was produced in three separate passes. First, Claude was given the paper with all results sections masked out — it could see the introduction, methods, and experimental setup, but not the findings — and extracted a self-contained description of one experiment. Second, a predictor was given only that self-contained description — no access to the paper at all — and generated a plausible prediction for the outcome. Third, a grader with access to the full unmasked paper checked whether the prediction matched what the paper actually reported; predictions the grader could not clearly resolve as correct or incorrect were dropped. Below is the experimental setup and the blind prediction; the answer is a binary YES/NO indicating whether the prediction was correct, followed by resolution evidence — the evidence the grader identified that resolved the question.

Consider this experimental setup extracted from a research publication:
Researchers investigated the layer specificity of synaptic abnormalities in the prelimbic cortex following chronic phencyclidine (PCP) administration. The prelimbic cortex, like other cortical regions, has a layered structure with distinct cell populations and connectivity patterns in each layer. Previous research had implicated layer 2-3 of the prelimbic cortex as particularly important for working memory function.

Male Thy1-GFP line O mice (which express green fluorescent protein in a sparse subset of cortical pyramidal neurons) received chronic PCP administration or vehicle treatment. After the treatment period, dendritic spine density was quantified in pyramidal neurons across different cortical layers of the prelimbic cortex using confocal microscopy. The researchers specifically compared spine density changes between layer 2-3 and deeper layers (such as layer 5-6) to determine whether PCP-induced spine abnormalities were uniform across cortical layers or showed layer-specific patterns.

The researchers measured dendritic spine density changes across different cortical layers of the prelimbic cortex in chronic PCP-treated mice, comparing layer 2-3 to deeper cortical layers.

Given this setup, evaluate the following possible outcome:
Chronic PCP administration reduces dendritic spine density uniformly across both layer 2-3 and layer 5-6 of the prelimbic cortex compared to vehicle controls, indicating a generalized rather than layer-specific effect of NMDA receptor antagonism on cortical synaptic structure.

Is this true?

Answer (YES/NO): NO